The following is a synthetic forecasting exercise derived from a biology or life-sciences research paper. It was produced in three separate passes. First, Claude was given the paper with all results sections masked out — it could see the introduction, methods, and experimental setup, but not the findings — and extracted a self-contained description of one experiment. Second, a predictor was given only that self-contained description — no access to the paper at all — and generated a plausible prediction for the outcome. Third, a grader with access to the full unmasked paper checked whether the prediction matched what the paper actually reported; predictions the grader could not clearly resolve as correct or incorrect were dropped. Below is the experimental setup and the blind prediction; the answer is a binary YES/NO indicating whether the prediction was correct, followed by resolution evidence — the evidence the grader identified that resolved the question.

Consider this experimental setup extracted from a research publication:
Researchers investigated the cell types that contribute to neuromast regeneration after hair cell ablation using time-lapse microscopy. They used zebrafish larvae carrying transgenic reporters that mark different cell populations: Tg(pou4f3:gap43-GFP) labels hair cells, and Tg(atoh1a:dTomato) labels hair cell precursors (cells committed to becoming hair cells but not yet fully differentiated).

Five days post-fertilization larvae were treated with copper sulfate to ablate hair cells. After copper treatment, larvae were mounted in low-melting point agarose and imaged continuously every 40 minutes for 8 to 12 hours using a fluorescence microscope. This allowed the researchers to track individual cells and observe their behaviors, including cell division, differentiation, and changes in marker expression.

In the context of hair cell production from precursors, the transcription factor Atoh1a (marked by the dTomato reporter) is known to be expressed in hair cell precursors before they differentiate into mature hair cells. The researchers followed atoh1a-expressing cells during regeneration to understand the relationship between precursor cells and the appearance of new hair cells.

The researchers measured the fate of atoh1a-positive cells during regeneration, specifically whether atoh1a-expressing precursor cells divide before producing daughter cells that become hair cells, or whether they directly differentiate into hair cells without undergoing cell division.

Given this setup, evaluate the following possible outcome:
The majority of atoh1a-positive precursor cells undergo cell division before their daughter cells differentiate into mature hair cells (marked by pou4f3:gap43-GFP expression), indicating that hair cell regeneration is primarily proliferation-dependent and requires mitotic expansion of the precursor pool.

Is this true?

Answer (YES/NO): YES